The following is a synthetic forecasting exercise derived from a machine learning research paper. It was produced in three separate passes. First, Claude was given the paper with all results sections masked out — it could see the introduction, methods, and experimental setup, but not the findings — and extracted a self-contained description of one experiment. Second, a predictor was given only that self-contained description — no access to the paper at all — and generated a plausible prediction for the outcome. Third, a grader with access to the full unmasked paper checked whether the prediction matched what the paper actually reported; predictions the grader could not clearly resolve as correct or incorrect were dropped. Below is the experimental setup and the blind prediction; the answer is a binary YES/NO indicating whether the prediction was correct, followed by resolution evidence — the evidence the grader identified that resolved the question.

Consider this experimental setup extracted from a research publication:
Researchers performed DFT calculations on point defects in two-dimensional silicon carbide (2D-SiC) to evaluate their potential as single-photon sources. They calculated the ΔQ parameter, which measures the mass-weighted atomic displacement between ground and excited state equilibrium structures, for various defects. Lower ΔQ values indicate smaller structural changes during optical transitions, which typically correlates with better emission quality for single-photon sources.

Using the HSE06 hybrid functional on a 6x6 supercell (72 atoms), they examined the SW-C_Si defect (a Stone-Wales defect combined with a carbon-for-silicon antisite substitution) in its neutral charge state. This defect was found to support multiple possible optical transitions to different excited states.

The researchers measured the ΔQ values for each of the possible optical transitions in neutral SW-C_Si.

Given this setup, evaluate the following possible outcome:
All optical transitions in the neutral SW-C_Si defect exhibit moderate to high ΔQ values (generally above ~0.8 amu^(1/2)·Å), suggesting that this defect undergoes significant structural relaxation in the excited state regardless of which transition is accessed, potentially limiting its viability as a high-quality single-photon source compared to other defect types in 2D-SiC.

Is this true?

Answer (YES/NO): NO